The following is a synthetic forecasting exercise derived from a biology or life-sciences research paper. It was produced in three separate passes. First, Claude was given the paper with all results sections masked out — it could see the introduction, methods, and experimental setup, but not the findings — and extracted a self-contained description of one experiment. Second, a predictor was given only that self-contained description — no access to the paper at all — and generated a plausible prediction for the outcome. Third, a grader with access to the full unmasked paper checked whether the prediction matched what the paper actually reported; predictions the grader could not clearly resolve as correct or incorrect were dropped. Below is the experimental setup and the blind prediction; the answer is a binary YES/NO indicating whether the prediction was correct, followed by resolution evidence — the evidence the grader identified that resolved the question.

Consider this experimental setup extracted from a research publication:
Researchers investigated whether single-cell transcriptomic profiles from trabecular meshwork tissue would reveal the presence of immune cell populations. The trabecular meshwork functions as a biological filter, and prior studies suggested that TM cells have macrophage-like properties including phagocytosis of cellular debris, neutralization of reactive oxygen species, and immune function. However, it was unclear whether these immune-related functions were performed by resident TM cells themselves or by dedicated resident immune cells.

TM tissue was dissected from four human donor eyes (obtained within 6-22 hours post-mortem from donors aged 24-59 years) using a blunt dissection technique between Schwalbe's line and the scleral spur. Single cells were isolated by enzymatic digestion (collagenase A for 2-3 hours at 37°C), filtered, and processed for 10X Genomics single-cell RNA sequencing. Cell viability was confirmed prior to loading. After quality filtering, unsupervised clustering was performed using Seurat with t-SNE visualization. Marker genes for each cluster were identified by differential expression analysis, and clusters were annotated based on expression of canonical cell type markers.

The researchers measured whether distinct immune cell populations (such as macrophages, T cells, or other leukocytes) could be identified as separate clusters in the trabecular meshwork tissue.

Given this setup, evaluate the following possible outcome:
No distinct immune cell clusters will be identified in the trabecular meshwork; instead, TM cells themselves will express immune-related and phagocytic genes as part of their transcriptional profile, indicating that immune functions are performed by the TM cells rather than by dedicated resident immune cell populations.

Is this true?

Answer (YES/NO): NO